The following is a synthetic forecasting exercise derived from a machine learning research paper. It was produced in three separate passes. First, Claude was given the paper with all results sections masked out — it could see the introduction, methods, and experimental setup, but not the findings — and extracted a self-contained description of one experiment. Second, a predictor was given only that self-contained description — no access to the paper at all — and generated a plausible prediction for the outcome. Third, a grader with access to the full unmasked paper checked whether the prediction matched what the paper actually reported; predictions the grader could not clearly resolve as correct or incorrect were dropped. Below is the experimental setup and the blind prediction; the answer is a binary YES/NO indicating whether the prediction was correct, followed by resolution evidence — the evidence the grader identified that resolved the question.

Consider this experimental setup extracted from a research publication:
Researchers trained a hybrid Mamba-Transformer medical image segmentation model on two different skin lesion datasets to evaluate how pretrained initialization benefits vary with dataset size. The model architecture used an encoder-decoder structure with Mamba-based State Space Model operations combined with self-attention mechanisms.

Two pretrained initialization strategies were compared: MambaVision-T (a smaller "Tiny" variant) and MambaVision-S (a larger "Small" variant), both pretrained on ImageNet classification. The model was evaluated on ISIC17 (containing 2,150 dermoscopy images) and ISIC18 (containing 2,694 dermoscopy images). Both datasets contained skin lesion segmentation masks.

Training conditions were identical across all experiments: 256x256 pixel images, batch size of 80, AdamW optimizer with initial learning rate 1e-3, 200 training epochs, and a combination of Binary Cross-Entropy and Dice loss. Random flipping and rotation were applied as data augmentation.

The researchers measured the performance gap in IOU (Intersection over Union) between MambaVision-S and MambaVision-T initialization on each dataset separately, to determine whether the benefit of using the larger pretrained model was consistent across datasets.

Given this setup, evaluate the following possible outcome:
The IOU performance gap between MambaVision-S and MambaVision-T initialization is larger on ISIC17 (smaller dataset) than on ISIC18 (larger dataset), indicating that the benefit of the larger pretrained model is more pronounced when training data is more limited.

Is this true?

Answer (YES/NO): YES